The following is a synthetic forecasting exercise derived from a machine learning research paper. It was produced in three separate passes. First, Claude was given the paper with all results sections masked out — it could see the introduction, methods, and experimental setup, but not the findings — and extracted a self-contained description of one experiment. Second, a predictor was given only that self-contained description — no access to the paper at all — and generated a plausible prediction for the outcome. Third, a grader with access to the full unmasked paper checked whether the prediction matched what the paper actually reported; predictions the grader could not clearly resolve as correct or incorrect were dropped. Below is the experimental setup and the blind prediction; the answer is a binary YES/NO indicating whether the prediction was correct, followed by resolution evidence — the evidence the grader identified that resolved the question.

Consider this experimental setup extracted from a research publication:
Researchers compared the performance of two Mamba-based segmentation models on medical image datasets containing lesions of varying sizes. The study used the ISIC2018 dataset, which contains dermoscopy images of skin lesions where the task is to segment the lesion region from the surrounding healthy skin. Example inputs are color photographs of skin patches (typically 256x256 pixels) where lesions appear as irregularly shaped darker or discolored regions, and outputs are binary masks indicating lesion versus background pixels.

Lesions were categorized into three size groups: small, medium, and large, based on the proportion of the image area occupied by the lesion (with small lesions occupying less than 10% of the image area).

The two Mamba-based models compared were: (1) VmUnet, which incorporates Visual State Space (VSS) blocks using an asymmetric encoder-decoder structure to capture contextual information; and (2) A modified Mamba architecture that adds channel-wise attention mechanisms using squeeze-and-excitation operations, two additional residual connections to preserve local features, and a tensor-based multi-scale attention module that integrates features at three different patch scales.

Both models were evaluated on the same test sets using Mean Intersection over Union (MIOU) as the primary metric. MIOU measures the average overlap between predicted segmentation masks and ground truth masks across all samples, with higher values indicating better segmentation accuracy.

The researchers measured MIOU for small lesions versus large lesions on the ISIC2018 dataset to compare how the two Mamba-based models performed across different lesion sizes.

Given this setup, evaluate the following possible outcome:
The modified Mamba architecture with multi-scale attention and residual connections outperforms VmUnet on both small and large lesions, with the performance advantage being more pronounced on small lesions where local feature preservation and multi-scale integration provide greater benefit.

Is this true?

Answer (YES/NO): NO